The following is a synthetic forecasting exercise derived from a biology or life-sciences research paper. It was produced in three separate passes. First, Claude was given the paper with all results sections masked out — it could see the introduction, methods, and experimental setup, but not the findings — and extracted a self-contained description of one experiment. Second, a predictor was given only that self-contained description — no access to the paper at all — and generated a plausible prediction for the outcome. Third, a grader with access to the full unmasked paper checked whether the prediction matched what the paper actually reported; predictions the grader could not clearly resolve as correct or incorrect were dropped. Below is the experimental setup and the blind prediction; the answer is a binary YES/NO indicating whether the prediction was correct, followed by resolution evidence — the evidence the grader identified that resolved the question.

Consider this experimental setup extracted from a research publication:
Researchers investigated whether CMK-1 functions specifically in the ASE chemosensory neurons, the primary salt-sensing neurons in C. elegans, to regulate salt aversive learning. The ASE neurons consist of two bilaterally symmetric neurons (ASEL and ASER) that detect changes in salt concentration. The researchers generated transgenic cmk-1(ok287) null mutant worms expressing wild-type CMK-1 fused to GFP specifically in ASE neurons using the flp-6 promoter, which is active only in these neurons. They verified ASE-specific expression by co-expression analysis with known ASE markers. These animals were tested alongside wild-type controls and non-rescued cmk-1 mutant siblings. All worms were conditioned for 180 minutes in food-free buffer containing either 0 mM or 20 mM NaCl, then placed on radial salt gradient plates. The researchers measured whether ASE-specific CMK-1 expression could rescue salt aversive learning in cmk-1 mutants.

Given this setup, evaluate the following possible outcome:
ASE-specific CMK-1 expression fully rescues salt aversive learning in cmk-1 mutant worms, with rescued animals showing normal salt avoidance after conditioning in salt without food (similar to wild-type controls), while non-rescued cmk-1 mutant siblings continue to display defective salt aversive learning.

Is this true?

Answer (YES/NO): YES